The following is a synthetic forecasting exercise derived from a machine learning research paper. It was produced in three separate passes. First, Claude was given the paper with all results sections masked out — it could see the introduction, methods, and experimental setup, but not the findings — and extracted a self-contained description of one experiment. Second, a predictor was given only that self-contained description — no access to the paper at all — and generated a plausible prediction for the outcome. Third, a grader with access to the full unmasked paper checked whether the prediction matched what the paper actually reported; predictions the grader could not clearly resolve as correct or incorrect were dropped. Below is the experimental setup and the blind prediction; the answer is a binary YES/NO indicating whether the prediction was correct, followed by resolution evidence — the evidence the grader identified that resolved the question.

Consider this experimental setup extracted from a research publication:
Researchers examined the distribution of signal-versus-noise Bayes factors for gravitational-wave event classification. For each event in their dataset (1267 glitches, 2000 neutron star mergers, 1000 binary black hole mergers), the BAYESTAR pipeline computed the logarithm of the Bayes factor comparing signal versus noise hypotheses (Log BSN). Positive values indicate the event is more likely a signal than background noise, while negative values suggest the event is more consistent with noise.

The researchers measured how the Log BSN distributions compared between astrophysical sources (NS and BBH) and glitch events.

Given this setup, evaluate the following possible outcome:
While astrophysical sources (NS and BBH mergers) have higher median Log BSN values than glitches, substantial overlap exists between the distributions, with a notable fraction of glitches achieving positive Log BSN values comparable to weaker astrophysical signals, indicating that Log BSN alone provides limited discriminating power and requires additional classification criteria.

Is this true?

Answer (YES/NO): NO